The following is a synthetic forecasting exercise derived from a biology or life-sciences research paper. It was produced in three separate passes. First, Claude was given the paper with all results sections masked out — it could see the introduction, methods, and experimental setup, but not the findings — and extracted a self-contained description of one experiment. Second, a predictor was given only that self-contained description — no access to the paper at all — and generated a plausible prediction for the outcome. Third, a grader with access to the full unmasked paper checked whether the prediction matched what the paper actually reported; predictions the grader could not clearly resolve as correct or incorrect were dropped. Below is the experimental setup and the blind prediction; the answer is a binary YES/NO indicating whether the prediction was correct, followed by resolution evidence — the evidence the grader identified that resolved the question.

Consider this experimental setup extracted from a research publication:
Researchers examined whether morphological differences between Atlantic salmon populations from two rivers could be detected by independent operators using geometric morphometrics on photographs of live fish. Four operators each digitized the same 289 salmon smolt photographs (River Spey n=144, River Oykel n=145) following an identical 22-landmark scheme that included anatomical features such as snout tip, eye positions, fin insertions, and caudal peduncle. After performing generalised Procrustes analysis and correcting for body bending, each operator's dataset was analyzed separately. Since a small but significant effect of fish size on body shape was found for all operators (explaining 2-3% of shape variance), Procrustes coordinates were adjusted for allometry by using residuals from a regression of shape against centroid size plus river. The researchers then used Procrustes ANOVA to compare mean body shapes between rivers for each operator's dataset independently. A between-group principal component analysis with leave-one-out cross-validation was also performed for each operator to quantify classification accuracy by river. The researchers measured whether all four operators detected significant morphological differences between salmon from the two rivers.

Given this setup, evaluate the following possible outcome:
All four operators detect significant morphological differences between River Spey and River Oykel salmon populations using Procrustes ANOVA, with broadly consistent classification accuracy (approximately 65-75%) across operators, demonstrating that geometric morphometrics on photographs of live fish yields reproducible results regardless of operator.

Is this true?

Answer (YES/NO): YES